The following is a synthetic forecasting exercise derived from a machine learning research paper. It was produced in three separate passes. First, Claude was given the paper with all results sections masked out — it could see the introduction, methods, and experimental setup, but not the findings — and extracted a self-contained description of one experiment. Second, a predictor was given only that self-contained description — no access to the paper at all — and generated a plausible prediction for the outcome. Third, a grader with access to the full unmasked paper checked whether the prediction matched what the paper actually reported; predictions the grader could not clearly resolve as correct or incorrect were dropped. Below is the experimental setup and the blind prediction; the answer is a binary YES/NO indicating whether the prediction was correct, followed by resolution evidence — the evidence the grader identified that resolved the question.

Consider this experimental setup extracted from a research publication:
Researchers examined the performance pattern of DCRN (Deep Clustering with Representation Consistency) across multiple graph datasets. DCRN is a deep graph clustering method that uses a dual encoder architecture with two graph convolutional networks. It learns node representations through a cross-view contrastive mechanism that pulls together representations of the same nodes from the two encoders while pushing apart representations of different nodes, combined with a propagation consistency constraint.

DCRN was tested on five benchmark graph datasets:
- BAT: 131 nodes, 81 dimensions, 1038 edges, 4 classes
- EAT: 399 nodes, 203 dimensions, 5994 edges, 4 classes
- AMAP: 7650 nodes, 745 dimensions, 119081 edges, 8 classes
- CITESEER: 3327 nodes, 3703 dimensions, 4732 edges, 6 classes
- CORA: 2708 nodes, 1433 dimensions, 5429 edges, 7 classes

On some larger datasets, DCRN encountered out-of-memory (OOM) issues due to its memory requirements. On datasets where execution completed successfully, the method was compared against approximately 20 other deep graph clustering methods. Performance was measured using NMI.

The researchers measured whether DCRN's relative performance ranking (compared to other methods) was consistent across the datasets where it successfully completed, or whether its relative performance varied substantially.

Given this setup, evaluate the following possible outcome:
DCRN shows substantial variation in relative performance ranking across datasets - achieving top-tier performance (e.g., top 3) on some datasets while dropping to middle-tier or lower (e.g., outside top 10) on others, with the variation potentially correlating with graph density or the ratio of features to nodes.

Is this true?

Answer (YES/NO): NO